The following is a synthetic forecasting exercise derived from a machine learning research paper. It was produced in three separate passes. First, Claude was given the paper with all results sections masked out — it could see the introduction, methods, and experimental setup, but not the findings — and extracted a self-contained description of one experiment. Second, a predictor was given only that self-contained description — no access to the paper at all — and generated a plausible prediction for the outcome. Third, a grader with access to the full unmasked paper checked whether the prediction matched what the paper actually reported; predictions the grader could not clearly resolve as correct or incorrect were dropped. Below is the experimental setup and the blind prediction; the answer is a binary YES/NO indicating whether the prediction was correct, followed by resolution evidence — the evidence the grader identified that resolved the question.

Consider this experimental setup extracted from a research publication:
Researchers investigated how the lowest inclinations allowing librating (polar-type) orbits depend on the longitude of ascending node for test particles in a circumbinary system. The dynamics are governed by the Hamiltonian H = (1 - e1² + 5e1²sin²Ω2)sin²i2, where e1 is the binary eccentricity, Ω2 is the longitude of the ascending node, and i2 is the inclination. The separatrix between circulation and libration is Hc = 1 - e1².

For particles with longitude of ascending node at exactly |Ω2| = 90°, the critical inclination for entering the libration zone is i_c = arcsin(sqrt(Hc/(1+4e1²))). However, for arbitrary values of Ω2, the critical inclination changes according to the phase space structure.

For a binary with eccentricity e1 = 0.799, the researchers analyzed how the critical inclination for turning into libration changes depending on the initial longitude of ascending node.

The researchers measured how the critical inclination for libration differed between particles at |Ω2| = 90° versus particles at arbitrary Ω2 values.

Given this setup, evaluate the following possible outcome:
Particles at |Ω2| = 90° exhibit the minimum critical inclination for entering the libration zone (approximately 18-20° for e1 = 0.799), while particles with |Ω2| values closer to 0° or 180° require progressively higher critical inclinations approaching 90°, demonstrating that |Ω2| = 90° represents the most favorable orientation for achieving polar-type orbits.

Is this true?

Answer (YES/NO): NO